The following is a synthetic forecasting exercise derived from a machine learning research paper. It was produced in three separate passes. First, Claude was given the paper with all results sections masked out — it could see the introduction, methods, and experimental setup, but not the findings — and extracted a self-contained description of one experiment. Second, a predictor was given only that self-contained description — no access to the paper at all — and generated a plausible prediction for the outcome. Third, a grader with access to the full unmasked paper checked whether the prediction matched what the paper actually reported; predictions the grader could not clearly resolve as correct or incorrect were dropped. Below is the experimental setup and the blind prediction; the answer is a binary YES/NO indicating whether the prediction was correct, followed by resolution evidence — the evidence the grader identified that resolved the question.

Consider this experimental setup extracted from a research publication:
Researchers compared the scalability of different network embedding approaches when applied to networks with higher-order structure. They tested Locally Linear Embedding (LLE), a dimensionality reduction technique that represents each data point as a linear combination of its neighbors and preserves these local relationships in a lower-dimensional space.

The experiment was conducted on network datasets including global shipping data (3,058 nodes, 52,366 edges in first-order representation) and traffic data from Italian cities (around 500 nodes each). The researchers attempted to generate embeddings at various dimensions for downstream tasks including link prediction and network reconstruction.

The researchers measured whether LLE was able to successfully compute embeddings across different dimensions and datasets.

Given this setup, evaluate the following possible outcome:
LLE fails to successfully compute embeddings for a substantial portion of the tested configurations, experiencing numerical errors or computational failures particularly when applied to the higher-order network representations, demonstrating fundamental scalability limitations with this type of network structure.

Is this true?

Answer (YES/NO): NO